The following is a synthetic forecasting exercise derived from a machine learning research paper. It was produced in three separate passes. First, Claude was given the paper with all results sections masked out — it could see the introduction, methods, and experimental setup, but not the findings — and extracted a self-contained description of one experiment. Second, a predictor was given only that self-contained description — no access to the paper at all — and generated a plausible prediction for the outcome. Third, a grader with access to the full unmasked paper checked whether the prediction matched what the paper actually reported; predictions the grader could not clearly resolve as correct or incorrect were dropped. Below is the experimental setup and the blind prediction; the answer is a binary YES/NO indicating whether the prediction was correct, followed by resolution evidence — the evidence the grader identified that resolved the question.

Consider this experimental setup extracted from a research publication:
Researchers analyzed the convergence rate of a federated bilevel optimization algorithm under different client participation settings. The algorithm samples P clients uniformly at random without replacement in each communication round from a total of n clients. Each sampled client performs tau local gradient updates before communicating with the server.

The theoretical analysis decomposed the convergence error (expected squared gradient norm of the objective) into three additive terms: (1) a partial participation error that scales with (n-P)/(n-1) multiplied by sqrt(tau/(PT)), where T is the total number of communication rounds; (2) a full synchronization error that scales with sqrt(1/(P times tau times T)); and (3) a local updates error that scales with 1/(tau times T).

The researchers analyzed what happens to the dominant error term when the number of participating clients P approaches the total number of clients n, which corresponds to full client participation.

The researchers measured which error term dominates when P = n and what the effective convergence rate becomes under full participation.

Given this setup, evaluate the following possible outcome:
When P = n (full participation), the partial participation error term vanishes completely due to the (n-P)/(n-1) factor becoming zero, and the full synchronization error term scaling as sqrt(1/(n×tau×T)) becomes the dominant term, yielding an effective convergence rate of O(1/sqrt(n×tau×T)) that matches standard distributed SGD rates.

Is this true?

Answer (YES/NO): NO